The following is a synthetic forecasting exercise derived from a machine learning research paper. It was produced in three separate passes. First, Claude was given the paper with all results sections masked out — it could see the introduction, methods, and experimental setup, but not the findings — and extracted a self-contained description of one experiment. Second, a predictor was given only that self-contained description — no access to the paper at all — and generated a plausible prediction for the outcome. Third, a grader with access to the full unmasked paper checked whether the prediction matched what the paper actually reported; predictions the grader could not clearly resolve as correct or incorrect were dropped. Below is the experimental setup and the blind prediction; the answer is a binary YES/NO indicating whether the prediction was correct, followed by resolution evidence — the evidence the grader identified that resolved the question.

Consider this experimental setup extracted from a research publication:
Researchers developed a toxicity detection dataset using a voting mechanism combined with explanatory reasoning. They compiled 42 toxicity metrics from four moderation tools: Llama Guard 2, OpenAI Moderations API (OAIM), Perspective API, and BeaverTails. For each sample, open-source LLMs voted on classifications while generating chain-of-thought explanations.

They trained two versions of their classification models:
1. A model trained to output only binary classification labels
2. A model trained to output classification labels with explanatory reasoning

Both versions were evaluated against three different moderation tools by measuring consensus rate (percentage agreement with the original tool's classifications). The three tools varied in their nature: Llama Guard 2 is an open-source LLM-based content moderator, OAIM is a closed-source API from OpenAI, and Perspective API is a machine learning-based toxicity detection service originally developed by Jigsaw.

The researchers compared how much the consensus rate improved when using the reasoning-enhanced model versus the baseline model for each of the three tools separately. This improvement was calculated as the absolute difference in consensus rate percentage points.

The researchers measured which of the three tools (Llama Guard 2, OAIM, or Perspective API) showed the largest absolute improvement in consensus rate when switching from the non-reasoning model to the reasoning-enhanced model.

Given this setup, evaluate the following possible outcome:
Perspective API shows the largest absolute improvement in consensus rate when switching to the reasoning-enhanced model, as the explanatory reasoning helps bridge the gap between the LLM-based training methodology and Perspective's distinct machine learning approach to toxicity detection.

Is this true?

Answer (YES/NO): YES